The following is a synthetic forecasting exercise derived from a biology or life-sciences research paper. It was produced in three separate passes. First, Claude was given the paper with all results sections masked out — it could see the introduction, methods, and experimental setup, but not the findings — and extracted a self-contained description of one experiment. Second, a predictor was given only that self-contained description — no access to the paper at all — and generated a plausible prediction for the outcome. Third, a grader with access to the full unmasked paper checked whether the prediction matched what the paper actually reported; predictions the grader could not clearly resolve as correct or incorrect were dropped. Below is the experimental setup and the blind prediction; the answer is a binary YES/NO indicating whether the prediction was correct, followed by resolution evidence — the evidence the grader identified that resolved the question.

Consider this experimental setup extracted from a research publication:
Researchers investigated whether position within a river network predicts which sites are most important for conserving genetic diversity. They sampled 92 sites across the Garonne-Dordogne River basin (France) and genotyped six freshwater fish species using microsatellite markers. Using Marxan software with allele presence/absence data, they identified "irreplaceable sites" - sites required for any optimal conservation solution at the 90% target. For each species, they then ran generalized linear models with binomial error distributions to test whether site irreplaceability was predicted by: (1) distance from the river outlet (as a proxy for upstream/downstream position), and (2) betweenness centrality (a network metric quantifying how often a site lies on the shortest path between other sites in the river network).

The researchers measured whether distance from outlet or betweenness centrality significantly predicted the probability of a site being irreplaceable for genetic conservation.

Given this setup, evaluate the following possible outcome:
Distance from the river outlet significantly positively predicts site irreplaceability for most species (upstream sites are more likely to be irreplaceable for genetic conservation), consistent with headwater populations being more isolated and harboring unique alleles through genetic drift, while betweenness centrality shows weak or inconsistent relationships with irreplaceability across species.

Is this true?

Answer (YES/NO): NO